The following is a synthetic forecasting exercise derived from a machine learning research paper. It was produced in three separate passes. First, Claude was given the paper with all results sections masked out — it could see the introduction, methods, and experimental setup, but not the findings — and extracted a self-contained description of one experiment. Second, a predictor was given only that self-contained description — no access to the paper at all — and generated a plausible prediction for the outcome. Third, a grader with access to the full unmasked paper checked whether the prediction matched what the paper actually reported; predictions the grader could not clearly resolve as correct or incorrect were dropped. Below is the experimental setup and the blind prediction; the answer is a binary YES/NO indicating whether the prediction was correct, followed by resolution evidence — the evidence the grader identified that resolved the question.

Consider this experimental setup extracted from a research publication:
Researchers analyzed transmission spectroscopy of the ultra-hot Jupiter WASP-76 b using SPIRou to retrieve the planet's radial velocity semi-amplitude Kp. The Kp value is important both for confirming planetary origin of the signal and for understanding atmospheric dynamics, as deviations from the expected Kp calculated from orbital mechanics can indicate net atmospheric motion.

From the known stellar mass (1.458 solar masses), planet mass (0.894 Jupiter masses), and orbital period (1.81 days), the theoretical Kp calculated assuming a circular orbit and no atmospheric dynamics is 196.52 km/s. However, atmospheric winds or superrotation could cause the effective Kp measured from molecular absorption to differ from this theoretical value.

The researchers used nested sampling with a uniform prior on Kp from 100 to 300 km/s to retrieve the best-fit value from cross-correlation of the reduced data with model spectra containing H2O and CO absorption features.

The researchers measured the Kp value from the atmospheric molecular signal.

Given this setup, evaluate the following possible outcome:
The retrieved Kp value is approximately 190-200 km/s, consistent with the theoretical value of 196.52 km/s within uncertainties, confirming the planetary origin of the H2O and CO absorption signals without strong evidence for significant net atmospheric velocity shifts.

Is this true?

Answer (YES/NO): NO